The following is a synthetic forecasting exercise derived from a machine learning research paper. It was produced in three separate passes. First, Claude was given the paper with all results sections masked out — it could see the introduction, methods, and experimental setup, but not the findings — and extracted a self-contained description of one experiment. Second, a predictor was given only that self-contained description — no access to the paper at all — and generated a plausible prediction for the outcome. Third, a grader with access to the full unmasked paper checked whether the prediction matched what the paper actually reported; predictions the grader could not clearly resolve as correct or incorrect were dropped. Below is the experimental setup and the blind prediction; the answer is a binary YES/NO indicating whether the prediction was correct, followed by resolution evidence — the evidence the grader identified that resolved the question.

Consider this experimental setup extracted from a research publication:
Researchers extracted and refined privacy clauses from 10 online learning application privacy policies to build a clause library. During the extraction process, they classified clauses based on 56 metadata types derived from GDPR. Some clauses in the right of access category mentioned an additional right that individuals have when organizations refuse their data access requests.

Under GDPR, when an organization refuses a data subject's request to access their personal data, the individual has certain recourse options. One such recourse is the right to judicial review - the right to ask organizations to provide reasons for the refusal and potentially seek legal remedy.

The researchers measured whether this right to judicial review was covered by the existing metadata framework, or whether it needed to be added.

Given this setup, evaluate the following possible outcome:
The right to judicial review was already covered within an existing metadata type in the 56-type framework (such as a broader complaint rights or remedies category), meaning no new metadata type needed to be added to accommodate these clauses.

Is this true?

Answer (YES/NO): NO